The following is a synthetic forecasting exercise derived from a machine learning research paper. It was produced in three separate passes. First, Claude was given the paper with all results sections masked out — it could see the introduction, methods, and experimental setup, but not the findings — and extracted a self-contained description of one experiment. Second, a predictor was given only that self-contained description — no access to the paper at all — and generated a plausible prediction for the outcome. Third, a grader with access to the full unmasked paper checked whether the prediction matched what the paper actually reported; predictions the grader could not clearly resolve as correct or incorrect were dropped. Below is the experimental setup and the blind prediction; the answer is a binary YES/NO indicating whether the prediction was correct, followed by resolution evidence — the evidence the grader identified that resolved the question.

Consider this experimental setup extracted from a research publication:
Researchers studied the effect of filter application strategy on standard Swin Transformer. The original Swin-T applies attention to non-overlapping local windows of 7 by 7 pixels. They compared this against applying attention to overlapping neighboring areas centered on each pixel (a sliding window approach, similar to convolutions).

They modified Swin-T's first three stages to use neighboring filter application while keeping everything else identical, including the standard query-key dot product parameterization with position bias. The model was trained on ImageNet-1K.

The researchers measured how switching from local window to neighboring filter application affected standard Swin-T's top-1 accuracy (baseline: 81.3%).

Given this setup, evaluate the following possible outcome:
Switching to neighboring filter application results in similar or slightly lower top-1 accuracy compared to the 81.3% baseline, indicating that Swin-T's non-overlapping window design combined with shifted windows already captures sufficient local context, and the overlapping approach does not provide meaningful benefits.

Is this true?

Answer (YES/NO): NO